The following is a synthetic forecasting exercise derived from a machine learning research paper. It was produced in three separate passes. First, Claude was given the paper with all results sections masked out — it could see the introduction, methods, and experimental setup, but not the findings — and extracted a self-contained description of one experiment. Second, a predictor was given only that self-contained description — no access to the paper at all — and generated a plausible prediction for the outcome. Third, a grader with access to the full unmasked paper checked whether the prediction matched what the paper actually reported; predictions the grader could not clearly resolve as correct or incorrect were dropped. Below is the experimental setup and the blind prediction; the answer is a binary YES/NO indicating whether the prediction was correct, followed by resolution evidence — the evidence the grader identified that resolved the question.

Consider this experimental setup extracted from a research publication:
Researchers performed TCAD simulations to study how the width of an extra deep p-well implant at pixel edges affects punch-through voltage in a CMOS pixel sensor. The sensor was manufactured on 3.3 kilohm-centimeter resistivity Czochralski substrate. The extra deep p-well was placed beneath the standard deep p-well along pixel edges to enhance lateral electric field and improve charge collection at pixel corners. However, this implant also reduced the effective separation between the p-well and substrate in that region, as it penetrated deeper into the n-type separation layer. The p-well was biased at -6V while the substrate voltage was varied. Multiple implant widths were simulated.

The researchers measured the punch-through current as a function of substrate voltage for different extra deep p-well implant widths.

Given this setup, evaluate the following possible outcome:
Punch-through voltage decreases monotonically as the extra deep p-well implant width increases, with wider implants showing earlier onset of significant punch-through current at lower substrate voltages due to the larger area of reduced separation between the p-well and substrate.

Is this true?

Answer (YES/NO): YES